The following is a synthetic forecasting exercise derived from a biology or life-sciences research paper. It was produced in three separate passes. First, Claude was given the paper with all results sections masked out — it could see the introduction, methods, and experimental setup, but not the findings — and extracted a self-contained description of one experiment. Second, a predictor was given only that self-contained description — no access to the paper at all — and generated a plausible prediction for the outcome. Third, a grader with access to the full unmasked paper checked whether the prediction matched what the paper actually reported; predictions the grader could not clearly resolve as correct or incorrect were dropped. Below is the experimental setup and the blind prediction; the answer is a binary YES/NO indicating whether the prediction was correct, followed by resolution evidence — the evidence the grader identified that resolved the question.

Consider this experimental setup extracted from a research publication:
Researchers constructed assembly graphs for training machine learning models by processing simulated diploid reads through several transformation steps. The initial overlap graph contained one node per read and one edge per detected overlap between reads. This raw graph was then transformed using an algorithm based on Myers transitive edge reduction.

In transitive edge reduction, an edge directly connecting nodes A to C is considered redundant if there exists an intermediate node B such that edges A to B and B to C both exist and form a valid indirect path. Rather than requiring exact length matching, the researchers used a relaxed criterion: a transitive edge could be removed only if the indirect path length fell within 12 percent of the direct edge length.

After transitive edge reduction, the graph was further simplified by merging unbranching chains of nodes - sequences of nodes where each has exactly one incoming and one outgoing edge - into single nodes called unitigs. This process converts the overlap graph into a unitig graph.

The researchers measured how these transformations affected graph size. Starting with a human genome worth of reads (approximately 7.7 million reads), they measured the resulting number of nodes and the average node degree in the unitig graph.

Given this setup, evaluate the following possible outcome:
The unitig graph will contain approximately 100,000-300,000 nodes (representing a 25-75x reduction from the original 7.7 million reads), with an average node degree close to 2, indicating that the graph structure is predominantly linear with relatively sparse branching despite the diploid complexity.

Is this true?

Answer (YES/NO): NO